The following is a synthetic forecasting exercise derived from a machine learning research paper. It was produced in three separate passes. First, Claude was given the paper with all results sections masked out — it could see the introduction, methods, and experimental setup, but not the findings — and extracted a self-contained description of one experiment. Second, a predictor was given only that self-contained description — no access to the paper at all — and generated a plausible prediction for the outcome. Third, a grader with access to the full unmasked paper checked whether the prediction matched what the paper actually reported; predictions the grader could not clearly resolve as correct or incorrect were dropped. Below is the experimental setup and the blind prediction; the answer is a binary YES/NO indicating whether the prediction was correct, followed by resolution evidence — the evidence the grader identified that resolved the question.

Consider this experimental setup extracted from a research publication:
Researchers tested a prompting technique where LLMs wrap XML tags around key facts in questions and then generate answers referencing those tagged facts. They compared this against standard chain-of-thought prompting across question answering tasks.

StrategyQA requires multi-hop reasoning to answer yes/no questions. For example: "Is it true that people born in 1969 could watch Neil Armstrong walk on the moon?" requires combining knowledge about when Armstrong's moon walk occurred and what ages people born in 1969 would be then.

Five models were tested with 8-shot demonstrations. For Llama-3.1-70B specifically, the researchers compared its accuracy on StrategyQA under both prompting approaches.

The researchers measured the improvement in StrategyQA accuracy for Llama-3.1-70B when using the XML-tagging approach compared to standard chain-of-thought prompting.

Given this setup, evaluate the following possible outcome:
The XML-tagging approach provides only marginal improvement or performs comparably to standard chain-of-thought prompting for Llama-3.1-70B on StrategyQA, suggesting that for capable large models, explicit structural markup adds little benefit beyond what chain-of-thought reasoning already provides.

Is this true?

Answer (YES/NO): NO